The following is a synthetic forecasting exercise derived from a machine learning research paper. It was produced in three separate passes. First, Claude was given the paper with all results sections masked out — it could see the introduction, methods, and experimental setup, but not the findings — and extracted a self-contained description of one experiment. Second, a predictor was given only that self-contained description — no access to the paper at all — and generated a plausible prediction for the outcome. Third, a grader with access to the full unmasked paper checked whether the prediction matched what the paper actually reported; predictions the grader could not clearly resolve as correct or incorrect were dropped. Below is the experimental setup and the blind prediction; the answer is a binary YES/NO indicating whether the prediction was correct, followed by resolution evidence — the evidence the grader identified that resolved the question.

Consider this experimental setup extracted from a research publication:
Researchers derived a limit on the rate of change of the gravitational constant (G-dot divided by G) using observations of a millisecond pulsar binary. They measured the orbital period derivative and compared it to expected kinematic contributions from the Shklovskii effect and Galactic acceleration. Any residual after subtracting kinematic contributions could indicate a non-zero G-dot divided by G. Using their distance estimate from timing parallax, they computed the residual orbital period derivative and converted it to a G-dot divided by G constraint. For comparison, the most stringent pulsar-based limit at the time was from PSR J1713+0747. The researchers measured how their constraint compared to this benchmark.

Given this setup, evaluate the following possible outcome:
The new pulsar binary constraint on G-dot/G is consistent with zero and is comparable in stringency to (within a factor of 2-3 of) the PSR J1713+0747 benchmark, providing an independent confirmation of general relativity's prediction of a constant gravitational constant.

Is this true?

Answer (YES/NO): NO